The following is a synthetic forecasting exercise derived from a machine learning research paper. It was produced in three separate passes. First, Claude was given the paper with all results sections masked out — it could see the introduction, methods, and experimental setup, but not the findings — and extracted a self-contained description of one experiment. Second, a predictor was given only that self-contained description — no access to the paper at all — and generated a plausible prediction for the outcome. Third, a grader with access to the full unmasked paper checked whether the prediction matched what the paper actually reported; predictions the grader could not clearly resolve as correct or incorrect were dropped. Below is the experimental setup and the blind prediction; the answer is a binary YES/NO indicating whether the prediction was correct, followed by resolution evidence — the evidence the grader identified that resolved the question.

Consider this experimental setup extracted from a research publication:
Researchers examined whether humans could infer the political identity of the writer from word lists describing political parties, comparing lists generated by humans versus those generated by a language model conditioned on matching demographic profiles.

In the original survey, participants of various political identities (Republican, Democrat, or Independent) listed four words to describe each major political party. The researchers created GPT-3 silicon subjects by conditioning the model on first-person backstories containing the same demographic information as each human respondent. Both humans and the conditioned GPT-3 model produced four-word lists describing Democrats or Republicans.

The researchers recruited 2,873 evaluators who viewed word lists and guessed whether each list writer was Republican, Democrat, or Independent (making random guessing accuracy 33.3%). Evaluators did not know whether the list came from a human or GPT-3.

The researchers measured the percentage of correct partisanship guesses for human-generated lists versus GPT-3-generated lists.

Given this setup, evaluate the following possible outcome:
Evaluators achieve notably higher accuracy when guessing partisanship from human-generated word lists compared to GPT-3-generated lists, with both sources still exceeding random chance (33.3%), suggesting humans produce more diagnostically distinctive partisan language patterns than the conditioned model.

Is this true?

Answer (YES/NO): YES